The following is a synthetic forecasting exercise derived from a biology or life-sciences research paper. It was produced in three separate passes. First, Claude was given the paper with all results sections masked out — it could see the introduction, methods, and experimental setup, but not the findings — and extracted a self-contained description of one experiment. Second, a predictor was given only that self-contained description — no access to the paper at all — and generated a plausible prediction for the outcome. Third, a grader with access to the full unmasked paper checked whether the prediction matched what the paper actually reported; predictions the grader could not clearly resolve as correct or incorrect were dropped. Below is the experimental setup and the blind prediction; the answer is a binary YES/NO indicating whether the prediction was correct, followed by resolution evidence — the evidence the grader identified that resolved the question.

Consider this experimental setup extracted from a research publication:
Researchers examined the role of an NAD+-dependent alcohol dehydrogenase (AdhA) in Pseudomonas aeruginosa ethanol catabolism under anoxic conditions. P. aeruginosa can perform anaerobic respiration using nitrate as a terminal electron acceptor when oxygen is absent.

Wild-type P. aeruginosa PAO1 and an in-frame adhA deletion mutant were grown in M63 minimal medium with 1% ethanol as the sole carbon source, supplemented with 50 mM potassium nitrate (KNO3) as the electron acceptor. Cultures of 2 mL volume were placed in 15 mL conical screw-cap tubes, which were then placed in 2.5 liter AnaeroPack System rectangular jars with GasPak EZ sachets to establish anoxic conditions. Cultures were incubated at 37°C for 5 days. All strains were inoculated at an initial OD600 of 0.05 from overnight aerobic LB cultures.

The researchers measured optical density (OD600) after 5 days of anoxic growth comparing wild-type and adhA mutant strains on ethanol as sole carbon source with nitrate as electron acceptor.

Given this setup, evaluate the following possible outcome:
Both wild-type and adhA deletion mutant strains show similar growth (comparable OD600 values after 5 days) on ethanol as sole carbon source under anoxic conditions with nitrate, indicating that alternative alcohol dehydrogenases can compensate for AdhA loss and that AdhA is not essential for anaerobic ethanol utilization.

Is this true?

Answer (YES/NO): NO